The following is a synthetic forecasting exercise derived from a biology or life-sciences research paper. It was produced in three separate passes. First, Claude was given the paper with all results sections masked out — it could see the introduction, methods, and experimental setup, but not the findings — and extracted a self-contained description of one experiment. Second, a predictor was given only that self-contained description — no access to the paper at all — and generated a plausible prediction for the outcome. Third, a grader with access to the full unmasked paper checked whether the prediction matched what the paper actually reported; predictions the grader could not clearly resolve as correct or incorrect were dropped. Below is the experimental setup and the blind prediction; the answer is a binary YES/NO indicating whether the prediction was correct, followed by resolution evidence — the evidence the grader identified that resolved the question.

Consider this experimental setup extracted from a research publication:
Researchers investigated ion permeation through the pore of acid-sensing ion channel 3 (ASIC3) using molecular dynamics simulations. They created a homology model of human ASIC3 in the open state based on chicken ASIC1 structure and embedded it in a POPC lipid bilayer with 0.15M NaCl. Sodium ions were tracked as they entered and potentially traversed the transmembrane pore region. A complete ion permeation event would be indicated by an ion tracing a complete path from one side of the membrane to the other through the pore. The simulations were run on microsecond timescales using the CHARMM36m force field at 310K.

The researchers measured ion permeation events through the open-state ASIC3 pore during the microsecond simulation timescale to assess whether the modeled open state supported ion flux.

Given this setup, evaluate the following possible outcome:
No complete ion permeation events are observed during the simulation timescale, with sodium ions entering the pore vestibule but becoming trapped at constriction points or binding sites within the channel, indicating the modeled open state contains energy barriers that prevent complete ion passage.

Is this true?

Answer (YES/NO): NO